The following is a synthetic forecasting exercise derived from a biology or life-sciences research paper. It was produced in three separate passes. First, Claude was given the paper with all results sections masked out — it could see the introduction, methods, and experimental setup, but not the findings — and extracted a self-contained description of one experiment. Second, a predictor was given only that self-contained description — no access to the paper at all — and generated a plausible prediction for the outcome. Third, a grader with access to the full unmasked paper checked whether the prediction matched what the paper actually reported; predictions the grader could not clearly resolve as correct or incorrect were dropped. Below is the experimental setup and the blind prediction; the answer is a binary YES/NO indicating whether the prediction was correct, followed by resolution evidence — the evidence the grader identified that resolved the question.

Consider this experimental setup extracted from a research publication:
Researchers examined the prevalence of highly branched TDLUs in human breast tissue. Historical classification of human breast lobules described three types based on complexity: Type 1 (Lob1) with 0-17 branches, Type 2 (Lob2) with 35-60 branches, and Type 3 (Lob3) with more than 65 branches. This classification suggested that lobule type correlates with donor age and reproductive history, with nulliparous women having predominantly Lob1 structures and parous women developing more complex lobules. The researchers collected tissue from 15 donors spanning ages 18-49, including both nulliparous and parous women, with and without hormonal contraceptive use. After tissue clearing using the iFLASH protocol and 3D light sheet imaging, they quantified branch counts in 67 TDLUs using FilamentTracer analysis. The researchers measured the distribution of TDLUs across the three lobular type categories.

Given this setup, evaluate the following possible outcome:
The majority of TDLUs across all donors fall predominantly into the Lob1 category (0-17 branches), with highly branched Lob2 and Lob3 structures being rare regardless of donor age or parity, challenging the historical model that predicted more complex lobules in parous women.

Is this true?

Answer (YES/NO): NO